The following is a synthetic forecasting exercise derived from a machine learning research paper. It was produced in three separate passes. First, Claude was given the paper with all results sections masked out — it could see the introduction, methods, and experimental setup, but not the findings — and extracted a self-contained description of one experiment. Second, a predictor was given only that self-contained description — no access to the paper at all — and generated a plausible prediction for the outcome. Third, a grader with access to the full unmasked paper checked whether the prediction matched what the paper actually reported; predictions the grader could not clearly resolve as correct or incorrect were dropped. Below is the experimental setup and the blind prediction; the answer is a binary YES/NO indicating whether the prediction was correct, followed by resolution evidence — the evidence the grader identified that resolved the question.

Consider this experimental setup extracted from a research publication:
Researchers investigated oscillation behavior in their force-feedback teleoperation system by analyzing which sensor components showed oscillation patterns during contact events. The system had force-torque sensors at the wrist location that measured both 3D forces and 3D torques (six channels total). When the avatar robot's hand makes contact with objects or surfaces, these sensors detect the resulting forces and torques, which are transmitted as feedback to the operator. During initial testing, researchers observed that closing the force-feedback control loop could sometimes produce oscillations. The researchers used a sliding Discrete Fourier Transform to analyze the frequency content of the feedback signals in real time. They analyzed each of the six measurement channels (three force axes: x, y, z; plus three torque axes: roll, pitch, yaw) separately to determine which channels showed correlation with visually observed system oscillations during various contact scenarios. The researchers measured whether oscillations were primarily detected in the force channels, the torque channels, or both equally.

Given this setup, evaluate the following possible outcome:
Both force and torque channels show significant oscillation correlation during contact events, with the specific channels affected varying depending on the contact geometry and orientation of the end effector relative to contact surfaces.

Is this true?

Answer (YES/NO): NO